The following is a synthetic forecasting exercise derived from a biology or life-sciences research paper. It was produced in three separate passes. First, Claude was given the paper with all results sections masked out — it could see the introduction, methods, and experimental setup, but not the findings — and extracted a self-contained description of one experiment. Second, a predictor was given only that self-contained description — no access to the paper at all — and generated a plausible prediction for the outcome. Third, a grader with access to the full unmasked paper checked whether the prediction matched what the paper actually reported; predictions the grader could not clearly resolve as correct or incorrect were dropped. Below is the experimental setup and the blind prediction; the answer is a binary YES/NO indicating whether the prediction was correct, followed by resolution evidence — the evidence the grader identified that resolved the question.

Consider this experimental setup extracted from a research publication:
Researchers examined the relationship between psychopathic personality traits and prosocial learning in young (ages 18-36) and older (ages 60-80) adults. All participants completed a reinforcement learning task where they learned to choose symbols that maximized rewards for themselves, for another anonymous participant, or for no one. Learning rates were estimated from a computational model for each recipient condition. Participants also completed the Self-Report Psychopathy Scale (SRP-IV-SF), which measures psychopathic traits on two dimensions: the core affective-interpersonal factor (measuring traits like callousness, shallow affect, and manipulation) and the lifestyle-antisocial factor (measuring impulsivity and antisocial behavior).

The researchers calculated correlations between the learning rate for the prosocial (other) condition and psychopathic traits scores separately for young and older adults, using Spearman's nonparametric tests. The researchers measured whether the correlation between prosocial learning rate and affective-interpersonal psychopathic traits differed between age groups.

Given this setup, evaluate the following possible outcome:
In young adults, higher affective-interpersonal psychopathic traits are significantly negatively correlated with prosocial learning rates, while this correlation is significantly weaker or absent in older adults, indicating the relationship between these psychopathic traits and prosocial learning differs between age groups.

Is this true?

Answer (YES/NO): NO